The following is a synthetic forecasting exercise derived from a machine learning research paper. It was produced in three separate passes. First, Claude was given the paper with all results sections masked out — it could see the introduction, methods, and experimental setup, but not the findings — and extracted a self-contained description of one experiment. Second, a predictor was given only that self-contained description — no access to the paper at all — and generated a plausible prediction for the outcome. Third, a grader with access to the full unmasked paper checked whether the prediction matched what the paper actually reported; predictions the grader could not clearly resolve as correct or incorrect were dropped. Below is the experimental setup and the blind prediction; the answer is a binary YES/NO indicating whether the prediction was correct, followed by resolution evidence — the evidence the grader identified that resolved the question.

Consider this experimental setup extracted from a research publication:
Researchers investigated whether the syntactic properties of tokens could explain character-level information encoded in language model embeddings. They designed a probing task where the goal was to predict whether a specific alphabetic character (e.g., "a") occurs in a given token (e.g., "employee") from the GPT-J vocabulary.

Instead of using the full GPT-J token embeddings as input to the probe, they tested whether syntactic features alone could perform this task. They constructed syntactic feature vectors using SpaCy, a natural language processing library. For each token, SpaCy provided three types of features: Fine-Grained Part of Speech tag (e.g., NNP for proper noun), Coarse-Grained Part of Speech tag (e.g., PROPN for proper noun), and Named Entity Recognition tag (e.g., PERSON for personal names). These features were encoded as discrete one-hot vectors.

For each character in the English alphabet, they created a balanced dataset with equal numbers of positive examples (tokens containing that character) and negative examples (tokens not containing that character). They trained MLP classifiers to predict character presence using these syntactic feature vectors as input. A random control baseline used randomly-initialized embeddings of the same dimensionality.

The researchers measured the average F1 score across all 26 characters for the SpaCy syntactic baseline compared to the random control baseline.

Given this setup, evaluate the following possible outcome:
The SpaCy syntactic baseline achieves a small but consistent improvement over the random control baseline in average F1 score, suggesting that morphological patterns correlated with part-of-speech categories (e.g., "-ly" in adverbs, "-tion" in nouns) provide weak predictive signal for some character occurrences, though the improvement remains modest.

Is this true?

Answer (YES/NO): NO